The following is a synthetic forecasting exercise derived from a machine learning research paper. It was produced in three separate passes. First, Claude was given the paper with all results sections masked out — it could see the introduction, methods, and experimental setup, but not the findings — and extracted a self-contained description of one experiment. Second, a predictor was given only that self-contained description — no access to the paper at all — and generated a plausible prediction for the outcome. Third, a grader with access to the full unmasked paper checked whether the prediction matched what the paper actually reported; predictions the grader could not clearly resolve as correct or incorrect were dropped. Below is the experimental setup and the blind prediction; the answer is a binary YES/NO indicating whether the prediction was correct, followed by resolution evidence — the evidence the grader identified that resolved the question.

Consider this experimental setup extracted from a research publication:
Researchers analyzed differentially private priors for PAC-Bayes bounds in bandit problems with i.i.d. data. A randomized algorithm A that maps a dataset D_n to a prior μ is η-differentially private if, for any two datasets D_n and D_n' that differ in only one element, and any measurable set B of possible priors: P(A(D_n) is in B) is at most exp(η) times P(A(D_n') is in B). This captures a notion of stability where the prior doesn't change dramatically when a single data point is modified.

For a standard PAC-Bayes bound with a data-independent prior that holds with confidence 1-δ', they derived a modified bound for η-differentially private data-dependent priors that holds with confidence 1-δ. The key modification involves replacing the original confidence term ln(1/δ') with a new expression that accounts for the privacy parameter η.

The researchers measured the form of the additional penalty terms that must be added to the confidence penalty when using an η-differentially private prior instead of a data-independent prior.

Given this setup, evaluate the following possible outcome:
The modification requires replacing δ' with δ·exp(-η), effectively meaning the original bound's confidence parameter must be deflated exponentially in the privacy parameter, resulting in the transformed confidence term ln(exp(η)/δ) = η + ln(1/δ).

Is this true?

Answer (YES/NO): NO